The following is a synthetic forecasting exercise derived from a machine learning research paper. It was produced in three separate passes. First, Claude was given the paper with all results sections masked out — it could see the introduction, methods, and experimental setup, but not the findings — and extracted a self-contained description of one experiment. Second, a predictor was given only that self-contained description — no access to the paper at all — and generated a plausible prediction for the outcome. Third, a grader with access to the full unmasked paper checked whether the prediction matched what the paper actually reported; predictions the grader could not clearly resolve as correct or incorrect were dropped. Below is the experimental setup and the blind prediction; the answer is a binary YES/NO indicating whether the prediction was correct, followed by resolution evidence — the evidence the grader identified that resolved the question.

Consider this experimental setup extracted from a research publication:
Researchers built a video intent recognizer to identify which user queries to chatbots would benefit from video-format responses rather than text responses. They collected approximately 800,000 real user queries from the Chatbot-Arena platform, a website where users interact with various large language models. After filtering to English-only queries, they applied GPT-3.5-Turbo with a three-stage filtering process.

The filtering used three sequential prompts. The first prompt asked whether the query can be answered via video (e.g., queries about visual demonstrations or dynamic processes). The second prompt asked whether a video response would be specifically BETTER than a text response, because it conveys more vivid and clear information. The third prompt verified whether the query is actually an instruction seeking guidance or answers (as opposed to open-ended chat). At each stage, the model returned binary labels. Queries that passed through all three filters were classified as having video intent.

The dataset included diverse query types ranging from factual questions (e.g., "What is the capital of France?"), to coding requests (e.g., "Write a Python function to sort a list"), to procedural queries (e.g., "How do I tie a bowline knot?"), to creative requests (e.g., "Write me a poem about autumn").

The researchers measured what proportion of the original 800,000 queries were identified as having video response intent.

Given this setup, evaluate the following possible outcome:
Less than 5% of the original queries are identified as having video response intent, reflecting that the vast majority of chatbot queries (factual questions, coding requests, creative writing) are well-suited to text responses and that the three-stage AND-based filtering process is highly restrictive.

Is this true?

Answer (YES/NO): YES